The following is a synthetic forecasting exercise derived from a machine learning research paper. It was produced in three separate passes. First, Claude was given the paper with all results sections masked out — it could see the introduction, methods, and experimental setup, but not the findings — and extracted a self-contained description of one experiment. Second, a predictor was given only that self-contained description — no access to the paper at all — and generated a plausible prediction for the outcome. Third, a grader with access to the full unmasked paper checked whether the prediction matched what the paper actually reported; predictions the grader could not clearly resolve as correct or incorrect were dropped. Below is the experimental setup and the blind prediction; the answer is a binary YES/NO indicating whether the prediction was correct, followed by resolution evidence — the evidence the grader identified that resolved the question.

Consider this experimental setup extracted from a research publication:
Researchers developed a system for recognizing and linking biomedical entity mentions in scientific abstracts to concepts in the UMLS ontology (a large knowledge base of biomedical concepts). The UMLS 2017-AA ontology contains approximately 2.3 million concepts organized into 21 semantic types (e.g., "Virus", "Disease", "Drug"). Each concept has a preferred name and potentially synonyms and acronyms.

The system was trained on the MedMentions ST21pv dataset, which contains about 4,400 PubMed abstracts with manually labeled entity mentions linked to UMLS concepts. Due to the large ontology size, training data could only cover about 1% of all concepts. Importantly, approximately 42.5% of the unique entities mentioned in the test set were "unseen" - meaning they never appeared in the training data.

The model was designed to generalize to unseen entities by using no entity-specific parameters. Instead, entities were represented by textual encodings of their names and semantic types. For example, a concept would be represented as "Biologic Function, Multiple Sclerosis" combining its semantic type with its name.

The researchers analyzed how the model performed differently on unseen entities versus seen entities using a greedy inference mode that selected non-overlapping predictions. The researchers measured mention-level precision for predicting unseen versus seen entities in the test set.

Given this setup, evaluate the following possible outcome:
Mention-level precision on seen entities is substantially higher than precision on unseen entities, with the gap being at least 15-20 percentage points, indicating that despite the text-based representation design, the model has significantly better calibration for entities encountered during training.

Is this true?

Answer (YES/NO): NO